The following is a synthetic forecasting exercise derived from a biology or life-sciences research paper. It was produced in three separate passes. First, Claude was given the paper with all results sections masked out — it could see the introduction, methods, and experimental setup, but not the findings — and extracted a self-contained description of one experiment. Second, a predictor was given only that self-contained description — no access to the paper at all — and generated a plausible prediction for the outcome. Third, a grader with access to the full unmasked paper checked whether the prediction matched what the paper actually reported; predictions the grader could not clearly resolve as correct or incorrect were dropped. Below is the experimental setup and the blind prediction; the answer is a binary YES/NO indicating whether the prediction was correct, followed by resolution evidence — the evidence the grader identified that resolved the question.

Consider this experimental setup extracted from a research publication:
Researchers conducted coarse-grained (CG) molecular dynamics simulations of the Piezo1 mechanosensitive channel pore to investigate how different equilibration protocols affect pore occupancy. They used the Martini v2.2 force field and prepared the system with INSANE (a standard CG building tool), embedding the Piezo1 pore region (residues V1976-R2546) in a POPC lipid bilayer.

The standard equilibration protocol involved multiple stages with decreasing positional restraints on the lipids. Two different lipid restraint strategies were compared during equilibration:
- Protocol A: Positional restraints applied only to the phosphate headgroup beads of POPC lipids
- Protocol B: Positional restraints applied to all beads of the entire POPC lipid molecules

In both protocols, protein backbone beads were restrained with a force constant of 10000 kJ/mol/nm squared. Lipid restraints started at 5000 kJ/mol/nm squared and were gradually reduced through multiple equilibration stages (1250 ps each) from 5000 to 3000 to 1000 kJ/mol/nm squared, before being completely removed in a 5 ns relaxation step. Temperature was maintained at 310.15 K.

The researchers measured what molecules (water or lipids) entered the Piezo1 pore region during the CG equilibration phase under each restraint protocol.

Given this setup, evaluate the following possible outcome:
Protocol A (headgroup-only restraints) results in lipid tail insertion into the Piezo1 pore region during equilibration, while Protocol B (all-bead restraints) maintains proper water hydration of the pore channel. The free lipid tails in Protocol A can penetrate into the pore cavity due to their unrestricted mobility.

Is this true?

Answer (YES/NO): YES